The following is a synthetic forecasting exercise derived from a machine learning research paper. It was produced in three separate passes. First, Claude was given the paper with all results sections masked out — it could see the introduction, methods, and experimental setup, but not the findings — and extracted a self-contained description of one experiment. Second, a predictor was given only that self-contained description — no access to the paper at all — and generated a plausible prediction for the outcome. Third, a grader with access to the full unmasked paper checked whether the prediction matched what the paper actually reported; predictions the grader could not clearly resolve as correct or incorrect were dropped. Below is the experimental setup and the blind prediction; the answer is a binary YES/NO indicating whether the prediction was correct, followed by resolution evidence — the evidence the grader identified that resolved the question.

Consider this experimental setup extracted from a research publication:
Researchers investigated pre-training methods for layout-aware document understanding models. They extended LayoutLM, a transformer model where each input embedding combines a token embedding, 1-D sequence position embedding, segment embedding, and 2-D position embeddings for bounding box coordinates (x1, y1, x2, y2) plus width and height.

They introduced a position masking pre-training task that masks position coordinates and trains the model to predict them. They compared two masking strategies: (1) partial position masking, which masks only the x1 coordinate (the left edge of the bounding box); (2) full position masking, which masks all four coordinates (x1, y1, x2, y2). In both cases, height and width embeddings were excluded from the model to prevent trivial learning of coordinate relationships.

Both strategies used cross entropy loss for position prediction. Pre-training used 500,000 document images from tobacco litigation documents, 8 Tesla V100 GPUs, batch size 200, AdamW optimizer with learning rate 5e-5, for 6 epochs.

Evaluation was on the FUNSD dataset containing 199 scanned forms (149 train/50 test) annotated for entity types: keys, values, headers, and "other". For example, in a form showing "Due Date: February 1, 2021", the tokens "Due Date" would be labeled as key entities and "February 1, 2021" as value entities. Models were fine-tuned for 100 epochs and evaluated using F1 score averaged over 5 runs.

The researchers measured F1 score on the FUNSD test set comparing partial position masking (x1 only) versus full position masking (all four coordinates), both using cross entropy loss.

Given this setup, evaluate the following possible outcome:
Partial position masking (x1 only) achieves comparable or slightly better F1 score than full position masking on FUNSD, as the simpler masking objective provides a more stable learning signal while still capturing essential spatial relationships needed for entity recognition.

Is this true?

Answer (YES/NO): YES